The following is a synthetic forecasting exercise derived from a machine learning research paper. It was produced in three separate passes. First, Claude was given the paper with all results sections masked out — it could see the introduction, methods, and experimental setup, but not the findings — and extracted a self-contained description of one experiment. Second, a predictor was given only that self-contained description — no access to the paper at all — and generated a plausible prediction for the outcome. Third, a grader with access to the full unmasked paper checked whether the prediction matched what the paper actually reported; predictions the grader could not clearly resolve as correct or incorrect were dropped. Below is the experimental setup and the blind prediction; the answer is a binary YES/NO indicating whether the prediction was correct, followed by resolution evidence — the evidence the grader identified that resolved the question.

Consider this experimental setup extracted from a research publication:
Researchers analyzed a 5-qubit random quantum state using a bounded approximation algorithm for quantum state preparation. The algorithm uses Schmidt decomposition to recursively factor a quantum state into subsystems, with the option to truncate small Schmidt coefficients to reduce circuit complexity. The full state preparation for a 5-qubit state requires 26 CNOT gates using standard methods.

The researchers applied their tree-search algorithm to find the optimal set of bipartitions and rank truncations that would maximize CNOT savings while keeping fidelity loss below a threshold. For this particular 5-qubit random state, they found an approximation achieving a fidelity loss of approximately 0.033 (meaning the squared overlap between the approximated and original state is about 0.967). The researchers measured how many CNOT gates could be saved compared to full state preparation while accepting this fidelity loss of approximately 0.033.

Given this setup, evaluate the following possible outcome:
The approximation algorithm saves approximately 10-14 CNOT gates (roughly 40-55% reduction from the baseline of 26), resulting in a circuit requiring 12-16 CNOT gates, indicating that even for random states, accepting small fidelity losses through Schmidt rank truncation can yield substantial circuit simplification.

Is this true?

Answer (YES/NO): NO